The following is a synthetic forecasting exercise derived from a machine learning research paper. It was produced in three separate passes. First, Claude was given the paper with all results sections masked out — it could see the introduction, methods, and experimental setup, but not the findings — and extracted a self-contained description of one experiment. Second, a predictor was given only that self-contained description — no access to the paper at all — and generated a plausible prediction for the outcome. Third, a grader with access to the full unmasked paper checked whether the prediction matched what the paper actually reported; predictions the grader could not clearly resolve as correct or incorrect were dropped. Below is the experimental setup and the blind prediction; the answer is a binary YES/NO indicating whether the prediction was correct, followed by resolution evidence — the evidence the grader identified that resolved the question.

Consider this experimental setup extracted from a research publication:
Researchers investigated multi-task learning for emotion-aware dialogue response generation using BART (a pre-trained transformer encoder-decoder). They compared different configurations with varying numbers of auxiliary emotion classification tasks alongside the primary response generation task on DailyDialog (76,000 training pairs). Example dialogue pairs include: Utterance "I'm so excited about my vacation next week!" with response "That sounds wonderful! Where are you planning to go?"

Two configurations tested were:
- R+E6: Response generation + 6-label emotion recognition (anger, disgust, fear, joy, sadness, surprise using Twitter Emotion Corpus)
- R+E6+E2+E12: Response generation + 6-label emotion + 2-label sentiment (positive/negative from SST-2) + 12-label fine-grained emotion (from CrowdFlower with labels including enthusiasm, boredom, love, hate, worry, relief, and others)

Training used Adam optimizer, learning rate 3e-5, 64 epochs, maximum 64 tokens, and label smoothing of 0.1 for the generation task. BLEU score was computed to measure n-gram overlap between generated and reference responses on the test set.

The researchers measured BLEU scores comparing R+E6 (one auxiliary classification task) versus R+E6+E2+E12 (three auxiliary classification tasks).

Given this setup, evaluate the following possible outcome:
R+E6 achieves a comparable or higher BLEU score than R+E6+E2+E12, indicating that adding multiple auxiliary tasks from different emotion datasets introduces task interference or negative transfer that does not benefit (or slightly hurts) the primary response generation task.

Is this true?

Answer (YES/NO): YES